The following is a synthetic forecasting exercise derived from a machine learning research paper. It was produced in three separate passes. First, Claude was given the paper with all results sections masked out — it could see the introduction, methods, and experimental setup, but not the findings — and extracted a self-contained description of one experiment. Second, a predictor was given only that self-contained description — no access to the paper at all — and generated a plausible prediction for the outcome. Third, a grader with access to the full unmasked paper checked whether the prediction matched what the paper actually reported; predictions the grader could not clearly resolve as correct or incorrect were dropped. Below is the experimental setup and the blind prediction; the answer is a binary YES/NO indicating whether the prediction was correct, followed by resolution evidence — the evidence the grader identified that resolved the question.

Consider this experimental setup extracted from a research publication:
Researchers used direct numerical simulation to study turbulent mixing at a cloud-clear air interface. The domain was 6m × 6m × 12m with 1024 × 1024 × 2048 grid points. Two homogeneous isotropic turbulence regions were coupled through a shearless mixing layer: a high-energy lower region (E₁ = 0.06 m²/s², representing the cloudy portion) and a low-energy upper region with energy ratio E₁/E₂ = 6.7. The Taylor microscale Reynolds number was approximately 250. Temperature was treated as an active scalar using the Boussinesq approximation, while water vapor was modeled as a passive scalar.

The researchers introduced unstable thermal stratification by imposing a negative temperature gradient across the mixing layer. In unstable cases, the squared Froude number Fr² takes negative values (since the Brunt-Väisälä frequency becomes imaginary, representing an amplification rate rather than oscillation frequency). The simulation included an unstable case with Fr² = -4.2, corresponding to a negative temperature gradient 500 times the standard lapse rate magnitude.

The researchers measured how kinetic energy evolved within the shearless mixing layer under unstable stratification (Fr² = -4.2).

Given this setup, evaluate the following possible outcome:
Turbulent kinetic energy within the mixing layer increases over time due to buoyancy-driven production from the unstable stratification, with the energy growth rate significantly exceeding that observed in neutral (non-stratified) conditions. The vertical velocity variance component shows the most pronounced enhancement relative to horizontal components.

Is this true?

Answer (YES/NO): YES